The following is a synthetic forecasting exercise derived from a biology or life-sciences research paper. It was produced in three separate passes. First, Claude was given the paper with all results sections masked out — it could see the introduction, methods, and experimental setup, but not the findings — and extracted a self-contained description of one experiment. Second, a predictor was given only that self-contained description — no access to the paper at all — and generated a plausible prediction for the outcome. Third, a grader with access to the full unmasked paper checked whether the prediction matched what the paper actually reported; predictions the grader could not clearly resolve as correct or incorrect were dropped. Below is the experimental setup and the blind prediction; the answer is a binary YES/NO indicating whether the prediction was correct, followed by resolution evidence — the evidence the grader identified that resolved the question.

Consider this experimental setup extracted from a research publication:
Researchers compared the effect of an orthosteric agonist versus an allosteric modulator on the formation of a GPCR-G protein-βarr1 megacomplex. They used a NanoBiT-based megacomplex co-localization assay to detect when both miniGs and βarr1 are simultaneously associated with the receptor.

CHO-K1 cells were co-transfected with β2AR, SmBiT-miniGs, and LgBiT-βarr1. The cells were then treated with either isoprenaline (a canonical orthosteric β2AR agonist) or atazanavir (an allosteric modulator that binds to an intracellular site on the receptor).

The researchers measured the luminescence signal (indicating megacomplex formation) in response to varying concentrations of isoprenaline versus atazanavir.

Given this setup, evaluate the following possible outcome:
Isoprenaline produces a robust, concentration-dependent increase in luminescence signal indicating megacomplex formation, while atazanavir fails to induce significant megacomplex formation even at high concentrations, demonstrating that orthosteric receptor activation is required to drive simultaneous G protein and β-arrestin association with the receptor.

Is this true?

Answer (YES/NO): NO